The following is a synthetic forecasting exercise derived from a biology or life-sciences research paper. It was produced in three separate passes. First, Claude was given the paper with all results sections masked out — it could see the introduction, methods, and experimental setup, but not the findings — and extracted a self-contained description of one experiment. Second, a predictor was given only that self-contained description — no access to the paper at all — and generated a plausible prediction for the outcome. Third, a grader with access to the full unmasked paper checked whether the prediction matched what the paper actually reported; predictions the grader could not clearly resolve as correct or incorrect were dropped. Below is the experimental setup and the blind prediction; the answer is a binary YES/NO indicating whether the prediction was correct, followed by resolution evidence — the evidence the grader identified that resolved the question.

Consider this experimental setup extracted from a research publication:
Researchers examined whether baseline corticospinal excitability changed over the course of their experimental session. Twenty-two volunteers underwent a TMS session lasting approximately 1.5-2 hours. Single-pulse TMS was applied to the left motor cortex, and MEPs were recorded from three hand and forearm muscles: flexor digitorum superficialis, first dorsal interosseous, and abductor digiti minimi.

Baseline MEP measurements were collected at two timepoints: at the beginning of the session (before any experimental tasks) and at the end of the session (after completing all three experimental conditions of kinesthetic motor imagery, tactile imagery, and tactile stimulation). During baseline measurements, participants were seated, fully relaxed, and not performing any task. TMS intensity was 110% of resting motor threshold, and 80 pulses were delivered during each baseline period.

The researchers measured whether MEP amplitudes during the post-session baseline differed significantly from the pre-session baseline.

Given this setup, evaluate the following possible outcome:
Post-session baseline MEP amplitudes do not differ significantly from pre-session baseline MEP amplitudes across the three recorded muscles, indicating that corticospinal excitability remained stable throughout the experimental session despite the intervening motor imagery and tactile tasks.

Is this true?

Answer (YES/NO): NO